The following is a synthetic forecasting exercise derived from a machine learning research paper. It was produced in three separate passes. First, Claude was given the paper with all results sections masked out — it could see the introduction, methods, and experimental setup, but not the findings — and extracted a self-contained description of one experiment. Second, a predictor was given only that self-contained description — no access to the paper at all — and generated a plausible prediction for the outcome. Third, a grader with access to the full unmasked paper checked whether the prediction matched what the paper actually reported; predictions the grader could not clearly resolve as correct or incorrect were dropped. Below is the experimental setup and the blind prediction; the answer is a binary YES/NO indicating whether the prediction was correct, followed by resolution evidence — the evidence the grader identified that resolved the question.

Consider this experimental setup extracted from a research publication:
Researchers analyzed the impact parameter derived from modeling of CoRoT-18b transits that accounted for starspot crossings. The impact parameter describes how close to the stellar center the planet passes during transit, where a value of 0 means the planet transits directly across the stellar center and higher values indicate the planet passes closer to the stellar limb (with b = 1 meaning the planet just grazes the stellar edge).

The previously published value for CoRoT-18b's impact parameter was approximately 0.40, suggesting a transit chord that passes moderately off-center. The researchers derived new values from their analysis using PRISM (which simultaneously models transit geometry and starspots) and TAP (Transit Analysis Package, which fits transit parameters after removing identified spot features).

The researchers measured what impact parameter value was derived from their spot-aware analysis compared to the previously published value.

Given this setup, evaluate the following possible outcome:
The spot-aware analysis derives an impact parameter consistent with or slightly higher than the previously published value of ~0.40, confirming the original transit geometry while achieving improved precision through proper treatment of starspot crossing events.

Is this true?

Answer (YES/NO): NO